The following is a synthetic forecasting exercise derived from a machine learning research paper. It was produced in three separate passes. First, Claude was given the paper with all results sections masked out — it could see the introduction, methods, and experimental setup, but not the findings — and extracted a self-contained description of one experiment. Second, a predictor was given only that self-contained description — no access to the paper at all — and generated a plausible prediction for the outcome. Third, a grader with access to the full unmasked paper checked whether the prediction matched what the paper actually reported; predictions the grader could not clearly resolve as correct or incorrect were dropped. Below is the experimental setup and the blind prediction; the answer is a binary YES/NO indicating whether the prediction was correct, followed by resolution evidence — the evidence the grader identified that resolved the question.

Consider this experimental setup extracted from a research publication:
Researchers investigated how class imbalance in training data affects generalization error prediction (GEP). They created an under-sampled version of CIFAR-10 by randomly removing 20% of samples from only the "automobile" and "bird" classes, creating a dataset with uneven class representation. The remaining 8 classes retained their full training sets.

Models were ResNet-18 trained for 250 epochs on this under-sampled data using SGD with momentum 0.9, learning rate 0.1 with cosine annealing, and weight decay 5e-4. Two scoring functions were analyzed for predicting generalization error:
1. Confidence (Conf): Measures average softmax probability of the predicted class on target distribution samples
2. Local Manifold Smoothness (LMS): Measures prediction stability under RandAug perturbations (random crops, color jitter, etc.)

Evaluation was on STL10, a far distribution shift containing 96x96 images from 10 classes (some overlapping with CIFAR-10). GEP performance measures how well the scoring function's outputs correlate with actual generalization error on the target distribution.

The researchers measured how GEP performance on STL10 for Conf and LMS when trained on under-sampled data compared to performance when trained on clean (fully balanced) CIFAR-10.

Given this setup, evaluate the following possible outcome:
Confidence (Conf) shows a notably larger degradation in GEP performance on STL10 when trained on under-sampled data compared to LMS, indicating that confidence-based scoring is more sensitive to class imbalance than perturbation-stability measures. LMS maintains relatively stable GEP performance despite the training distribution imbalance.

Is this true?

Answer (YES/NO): NO